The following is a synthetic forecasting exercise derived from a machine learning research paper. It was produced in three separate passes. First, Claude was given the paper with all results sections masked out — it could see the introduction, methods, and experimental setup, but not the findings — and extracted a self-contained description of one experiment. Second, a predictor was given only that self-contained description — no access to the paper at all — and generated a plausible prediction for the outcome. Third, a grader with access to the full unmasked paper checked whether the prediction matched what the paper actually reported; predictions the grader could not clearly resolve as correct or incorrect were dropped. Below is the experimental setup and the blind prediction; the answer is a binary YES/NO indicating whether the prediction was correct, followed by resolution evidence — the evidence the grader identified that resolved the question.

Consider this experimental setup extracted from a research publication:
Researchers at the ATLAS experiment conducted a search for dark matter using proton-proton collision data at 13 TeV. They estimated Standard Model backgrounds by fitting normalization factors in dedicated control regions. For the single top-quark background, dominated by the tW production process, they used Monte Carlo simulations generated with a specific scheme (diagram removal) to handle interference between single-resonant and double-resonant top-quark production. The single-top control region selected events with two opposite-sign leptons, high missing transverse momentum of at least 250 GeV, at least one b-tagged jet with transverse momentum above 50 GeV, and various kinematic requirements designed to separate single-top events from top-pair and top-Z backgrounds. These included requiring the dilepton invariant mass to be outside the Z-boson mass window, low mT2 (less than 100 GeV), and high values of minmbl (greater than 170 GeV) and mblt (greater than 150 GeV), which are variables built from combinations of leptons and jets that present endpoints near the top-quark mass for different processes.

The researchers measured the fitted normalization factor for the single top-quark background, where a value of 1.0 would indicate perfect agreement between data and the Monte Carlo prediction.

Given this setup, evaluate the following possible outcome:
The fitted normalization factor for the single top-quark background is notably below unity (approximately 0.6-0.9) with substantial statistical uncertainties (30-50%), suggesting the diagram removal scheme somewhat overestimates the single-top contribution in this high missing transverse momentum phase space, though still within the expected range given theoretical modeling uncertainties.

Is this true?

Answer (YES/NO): NO